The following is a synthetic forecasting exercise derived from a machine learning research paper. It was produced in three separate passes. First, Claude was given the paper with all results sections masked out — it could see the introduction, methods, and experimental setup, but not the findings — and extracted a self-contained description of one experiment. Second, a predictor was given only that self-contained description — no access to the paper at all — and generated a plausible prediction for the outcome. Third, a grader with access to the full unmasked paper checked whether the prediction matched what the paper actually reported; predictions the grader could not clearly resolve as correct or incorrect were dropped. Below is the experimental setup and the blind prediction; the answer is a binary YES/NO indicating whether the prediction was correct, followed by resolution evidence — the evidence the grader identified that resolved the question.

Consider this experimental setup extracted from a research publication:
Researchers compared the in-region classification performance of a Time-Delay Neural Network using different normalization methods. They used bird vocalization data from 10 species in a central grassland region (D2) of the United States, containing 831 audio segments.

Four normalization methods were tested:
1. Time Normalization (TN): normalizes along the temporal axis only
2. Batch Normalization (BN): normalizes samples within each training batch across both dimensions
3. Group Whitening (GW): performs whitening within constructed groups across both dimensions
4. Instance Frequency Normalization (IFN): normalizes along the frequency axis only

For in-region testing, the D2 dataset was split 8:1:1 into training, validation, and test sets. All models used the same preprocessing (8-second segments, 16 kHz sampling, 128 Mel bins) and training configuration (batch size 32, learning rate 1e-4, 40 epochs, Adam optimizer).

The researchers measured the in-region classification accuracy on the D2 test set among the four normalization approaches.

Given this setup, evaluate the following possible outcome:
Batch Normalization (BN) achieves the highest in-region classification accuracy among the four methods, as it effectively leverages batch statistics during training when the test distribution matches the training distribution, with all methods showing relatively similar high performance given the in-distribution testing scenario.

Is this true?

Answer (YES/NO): NO